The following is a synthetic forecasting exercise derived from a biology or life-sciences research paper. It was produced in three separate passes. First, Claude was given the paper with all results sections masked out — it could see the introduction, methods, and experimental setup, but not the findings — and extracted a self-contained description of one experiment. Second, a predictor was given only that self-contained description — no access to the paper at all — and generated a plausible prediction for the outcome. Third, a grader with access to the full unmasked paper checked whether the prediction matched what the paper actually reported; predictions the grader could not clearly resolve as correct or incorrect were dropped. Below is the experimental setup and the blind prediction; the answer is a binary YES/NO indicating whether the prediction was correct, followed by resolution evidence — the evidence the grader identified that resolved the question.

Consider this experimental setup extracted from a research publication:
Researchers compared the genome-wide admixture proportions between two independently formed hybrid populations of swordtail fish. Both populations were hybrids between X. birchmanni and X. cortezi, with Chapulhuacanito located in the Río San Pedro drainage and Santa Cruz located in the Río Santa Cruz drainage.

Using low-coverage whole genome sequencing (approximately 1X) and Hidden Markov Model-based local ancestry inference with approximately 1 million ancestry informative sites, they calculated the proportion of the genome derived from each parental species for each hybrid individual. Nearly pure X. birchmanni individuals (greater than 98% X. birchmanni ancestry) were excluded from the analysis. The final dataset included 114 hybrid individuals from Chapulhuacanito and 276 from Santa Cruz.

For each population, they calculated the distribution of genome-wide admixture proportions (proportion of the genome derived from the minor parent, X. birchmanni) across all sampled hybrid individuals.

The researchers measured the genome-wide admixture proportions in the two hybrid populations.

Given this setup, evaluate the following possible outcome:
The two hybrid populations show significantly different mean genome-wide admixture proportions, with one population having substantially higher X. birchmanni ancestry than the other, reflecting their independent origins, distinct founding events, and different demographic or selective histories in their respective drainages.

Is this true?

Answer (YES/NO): YES